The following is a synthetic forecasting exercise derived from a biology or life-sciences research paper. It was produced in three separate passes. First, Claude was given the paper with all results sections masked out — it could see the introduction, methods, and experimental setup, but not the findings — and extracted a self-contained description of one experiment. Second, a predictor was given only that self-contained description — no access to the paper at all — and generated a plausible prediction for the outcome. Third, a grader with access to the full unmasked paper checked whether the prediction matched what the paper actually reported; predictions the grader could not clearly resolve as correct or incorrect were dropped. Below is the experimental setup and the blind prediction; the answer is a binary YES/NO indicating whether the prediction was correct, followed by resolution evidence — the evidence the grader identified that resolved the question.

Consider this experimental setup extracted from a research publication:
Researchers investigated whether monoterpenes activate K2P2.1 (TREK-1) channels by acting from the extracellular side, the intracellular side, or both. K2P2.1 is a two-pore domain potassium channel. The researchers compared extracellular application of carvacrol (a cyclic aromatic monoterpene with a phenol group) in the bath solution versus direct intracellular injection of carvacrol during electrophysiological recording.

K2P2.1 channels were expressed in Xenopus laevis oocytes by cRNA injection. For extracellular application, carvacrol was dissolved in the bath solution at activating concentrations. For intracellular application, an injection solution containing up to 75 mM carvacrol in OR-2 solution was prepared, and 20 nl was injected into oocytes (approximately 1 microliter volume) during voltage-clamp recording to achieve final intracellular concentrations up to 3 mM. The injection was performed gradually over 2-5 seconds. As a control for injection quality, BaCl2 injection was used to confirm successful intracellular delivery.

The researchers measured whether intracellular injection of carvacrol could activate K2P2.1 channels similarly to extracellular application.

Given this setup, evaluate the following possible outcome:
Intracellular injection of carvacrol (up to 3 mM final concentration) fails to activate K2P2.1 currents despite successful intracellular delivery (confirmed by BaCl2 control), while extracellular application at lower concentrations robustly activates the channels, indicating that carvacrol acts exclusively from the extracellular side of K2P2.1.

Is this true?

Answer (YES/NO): YES